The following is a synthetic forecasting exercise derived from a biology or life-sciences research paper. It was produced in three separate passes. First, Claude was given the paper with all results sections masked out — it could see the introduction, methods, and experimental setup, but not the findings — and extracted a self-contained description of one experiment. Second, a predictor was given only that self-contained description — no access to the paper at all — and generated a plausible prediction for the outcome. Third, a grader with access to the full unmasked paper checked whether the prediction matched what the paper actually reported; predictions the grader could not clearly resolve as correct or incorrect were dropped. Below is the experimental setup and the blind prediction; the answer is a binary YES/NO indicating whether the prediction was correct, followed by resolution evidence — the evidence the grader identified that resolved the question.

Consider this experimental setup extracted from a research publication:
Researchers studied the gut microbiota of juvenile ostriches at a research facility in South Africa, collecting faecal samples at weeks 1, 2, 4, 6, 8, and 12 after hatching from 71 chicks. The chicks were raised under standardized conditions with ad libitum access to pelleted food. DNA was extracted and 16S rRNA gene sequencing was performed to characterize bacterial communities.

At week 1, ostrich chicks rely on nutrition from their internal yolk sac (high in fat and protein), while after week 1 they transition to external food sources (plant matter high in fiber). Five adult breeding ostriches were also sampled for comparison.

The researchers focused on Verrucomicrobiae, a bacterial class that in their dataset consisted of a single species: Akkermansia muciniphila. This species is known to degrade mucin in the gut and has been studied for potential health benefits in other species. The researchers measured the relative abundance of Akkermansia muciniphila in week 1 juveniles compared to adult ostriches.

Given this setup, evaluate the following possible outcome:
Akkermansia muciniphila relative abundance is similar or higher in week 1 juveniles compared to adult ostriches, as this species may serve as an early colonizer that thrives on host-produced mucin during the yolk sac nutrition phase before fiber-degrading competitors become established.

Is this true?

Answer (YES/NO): YES